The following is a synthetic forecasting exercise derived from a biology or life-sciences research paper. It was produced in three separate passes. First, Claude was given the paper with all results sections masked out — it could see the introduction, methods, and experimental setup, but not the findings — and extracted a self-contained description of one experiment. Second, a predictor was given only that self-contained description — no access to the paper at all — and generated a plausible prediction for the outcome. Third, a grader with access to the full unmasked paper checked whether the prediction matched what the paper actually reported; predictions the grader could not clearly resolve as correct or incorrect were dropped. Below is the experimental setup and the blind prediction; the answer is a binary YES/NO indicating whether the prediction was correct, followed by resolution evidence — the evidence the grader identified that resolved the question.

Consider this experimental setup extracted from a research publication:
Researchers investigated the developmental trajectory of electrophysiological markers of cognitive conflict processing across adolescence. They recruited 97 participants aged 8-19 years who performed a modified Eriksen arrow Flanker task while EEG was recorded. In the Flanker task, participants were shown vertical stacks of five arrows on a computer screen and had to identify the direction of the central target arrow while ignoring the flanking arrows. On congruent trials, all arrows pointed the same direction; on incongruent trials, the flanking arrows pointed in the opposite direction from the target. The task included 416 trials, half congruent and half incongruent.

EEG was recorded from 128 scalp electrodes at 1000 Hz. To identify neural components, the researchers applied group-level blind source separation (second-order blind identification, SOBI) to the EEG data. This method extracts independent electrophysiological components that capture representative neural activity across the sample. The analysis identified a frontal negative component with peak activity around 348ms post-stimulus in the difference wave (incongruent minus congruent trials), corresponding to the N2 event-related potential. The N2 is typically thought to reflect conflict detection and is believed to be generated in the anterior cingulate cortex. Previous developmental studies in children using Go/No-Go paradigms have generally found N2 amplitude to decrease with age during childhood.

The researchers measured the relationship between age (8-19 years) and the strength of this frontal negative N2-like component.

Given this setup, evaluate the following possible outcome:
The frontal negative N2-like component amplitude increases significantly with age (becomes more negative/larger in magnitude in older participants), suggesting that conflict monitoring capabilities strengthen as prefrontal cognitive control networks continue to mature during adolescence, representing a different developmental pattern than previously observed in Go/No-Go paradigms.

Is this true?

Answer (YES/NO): NO